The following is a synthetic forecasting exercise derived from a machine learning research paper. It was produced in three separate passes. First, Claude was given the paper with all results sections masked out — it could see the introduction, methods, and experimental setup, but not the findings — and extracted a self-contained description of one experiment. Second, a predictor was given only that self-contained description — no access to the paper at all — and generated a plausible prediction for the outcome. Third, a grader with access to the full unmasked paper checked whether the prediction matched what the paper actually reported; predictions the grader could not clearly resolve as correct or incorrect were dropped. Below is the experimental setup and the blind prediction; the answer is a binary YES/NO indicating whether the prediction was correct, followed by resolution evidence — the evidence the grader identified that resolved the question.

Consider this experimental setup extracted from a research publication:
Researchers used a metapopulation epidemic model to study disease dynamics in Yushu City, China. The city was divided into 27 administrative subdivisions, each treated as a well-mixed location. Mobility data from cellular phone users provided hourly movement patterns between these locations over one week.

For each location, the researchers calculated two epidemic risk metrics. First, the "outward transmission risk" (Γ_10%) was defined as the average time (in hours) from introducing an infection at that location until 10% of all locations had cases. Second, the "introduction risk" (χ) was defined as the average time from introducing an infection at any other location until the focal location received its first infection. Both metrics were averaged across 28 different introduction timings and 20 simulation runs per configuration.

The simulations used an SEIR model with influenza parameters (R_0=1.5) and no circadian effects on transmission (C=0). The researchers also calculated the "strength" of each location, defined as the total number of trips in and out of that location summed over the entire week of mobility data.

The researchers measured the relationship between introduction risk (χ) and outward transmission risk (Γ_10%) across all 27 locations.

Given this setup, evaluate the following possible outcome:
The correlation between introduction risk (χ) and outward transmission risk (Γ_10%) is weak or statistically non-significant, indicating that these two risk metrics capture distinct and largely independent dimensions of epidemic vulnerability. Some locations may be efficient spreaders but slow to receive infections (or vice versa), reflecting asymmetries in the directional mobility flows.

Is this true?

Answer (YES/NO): NO